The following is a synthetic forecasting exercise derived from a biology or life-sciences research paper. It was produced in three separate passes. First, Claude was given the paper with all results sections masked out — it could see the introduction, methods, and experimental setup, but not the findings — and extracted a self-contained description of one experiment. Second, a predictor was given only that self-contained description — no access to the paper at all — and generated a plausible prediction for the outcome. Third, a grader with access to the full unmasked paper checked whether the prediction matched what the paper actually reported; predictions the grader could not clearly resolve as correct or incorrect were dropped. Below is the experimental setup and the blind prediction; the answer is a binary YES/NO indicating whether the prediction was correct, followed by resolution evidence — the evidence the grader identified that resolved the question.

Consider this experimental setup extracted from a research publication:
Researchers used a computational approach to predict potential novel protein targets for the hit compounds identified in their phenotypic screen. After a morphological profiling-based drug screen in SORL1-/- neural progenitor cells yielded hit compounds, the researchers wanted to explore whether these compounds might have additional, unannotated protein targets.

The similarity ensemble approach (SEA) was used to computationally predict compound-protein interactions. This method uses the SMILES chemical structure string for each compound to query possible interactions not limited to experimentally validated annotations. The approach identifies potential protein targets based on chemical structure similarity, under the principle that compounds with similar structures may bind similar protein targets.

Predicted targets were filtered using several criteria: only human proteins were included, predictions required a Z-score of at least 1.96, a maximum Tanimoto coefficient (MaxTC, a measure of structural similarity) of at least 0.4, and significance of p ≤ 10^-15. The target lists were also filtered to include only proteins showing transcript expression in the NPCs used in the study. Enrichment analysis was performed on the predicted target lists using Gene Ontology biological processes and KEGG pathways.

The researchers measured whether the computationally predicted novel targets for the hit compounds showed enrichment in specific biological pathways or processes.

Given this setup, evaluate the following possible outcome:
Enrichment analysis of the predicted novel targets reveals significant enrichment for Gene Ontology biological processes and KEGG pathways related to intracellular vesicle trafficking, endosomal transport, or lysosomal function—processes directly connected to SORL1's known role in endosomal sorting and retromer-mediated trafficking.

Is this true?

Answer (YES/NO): NO